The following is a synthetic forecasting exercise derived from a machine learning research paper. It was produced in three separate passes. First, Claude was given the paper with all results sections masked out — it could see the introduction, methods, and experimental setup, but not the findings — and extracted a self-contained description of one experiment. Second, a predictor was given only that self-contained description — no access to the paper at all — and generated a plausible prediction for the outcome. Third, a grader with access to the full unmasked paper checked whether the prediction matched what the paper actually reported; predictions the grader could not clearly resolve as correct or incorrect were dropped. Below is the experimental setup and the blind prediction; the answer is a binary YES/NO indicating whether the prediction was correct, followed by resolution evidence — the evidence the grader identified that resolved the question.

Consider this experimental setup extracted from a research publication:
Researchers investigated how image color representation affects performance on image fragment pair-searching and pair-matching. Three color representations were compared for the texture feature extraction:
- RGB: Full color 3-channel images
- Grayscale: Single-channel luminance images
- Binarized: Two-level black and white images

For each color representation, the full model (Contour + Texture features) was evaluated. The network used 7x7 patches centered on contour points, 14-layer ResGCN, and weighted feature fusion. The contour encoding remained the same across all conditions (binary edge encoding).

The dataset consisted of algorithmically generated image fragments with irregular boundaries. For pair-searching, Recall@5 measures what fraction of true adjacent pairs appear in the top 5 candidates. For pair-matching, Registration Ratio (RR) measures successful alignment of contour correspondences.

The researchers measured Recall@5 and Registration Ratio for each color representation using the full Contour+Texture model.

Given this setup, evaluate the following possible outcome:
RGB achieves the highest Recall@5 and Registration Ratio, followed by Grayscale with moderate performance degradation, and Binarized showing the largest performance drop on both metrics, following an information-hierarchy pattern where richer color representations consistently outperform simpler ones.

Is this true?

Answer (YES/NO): NO